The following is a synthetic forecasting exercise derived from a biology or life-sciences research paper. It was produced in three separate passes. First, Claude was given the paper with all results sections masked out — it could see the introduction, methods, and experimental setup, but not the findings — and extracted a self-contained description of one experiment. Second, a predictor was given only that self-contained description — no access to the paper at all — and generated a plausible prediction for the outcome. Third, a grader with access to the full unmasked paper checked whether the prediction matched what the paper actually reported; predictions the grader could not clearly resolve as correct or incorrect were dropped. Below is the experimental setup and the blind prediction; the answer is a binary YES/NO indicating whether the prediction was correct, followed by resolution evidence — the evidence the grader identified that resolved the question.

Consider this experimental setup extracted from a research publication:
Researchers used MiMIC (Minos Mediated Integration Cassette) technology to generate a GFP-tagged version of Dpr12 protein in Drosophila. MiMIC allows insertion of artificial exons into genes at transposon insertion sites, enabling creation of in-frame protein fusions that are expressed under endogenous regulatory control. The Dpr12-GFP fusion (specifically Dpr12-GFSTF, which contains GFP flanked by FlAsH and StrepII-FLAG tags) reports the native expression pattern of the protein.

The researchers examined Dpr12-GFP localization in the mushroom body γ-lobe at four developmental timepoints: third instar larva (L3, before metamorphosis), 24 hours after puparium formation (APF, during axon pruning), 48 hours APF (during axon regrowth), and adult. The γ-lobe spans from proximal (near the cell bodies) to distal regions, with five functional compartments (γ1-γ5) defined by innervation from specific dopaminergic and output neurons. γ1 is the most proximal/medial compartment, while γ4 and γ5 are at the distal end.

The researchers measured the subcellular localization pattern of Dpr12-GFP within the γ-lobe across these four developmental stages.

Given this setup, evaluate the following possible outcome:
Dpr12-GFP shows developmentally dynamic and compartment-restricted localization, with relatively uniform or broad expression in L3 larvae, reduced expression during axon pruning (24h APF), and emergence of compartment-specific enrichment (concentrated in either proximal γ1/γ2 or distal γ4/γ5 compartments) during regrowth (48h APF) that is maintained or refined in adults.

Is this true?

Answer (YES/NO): NO